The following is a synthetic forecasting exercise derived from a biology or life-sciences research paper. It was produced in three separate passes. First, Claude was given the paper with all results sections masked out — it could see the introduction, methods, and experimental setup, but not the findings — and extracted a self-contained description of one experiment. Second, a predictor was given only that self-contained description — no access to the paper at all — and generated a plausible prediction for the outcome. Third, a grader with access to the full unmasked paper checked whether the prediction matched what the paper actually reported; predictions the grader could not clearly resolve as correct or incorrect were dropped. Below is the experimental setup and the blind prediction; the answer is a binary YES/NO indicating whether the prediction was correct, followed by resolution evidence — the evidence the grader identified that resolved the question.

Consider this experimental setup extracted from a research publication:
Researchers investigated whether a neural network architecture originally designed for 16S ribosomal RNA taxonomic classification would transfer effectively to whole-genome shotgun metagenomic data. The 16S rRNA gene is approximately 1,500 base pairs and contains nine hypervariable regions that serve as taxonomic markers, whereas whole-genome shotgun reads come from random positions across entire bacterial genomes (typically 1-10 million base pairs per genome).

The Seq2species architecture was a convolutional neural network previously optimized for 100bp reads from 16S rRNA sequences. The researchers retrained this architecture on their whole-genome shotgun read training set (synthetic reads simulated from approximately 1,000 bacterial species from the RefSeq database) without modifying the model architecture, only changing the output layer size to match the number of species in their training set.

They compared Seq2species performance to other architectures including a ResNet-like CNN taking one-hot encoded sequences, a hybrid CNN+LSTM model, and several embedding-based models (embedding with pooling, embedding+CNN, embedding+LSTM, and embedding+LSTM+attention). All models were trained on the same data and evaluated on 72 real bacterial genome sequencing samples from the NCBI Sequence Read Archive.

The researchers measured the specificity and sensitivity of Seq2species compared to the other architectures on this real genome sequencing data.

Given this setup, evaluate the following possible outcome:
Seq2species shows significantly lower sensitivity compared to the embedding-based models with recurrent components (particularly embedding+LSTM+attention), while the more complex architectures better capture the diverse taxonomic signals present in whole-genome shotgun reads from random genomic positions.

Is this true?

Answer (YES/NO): YES